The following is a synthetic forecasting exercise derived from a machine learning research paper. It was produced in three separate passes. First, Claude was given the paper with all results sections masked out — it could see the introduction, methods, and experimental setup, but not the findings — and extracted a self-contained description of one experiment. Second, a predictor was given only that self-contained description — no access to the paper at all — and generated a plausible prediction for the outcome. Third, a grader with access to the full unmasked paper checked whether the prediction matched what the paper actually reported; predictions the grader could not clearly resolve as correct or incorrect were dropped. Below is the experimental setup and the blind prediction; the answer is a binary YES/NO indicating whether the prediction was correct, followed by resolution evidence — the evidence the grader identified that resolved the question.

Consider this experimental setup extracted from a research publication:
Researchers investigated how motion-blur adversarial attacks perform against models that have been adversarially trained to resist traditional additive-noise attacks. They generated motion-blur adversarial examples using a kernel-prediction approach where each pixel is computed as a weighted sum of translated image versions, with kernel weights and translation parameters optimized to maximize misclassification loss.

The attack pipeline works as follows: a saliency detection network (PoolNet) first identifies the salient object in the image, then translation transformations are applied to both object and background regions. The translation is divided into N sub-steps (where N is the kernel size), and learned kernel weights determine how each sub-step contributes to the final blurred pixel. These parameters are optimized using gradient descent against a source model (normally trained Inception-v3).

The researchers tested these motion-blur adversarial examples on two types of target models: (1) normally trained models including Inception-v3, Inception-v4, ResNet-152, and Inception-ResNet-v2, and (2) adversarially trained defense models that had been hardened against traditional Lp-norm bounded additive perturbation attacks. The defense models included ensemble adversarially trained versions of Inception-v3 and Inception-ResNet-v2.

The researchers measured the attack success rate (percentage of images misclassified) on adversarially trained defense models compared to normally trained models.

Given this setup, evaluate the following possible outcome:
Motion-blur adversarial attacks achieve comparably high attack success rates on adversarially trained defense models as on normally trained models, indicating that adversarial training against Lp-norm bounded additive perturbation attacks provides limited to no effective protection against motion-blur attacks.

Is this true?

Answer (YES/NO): YES